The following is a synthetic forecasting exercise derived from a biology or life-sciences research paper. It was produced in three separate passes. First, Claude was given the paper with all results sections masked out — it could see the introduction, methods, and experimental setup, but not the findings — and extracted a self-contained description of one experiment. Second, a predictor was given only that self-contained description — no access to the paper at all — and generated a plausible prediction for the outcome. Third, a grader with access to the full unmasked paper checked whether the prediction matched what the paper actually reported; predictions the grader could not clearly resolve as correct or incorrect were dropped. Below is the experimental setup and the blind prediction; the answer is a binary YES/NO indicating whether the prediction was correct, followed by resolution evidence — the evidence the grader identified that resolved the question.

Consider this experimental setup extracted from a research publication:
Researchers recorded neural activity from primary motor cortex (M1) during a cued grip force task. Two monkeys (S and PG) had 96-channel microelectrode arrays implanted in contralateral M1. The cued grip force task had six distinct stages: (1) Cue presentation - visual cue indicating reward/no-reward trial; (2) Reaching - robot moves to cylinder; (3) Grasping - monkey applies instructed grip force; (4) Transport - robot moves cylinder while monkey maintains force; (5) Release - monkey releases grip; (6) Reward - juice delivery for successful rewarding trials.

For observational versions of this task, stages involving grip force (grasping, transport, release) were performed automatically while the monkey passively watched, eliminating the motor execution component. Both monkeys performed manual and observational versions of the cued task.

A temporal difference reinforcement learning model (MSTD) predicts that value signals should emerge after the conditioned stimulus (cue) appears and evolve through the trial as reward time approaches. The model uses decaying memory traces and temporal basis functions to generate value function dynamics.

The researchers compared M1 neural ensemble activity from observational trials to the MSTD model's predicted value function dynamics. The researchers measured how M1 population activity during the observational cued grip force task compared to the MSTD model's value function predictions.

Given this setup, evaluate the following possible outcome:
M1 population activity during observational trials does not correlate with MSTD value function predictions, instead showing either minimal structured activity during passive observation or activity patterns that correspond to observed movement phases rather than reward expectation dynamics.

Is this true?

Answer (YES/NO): NO